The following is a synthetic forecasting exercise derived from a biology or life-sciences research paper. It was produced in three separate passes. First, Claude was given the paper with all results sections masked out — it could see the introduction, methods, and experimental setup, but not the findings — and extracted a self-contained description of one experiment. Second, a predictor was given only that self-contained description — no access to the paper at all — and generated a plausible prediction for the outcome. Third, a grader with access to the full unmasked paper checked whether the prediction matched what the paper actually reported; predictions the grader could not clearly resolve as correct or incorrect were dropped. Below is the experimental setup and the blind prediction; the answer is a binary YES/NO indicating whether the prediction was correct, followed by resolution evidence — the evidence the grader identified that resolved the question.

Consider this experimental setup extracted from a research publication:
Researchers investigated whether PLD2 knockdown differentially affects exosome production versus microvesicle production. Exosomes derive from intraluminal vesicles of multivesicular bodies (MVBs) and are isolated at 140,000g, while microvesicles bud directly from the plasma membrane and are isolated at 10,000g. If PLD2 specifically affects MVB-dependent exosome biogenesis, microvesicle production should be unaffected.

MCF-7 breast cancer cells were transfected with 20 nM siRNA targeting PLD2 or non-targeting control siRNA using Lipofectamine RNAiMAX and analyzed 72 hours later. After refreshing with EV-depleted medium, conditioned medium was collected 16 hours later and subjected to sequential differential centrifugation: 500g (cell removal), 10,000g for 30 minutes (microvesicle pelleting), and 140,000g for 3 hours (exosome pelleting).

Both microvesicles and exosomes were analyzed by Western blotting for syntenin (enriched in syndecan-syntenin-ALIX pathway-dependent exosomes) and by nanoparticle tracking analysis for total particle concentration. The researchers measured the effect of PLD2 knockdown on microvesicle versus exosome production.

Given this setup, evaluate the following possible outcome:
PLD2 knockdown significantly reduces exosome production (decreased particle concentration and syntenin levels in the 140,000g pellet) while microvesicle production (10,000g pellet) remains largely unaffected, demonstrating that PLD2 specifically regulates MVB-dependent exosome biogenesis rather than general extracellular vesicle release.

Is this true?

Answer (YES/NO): YES